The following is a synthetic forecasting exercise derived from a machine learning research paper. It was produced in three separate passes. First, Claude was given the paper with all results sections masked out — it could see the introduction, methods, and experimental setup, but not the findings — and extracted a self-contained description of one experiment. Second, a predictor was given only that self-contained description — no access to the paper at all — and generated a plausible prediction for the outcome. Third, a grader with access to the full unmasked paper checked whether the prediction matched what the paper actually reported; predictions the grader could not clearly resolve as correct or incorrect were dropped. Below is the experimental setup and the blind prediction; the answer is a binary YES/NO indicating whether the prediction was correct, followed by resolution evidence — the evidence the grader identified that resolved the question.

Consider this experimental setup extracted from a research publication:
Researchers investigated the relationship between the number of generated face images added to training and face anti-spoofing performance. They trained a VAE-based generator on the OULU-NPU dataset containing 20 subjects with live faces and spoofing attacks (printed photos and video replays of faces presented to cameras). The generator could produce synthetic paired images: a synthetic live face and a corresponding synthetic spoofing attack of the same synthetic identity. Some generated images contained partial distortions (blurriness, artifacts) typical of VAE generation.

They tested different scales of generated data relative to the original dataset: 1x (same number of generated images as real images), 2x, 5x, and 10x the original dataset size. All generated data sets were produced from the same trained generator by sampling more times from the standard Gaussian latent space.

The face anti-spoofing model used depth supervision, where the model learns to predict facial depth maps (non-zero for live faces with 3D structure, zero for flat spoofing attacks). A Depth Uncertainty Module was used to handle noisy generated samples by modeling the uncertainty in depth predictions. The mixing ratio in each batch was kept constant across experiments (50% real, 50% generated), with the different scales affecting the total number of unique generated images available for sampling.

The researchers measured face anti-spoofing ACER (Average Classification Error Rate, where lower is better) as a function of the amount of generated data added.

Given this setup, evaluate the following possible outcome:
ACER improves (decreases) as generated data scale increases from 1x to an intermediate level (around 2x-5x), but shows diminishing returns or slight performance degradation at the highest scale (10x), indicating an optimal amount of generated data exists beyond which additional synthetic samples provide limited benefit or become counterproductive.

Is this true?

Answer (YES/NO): YES